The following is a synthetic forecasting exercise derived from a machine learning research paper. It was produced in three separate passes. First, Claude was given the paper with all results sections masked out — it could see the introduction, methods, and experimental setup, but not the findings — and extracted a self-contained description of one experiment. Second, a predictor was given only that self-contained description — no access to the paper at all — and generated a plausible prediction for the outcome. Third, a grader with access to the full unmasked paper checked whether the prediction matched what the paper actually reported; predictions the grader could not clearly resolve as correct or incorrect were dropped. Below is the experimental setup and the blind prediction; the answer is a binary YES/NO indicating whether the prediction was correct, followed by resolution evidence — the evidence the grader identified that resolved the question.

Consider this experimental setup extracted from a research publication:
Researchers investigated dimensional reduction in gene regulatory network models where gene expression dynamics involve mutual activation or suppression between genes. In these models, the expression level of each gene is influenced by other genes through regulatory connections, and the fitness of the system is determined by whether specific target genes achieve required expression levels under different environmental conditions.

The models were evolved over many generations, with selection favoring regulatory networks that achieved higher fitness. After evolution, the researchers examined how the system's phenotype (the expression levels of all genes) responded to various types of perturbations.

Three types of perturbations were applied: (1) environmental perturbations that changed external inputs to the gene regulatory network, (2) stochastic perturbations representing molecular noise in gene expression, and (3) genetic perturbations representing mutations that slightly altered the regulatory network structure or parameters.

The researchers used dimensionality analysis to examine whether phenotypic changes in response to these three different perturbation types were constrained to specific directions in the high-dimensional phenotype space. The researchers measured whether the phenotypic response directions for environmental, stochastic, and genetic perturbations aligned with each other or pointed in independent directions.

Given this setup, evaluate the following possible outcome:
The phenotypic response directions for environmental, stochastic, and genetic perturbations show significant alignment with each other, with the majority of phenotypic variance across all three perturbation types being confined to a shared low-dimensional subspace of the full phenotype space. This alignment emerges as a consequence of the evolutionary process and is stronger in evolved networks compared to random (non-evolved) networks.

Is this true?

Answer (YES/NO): YES